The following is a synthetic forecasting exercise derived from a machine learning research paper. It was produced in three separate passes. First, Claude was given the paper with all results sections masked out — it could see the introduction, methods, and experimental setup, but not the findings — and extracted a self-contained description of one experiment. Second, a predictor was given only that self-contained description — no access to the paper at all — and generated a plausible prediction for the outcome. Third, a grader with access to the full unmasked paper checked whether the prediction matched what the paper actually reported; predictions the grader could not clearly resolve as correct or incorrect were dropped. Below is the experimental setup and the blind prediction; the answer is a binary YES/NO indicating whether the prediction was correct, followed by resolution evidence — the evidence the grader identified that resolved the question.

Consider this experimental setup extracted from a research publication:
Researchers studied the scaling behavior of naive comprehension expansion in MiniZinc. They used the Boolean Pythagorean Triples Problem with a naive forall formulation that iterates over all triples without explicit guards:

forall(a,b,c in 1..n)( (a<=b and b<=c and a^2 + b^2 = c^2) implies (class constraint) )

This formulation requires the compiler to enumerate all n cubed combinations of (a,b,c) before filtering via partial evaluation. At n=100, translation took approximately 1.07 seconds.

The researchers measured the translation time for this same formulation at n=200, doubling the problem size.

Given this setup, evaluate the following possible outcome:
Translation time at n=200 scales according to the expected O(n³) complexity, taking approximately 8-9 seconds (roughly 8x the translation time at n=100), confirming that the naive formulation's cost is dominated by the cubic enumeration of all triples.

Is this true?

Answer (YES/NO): NO